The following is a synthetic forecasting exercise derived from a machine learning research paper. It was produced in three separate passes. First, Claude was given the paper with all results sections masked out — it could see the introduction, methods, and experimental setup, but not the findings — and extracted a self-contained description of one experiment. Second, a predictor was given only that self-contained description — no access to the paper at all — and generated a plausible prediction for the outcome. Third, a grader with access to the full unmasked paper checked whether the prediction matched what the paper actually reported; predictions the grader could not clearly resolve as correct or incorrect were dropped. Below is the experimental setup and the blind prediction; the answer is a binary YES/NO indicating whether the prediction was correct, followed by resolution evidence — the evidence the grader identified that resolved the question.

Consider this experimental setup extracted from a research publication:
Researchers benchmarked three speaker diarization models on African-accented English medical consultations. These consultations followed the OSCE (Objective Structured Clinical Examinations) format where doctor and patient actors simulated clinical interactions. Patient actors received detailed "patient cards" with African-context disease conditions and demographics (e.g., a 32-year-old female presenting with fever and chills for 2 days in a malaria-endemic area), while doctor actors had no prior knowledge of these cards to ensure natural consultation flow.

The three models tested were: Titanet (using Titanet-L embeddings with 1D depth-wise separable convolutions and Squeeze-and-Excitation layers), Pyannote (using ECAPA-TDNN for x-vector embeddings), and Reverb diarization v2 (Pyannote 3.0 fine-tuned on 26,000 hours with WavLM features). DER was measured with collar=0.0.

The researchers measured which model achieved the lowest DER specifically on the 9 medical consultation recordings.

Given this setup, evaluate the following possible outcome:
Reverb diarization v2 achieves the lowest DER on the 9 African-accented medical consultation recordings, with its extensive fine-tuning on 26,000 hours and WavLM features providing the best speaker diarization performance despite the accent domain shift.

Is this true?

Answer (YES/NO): NO